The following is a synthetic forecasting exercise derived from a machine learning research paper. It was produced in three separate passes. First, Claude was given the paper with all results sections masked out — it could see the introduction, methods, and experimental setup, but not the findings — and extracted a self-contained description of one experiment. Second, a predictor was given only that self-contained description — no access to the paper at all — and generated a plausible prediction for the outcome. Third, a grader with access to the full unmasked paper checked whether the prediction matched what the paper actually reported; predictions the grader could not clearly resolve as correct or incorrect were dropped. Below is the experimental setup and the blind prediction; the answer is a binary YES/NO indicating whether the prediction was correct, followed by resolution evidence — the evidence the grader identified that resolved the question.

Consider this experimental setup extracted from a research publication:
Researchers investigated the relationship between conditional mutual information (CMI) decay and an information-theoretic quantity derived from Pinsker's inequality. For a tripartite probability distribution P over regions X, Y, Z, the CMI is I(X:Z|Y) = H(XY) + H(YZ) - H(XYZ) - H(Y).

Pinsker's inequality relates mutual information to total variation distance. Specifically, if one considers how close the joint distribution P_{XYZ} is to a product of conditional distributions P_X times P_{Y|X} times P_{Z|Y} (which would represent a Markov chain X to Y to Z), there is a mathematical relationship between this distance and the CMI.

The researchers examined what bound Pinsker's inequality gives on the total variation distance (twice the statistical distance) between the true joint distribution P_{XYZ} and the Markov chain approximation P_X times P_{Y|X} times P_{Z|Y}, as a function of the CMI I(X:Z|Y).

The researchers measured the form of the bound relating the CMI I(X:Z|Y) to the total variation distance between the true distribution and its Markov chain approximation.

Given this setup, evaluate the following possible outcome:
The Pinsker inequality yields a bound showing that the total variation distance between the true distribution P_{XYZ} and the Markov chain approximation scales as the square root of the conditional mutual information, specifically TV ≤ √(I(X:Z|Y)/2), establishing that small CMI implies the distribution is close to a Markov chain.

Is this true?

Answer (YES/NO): NO